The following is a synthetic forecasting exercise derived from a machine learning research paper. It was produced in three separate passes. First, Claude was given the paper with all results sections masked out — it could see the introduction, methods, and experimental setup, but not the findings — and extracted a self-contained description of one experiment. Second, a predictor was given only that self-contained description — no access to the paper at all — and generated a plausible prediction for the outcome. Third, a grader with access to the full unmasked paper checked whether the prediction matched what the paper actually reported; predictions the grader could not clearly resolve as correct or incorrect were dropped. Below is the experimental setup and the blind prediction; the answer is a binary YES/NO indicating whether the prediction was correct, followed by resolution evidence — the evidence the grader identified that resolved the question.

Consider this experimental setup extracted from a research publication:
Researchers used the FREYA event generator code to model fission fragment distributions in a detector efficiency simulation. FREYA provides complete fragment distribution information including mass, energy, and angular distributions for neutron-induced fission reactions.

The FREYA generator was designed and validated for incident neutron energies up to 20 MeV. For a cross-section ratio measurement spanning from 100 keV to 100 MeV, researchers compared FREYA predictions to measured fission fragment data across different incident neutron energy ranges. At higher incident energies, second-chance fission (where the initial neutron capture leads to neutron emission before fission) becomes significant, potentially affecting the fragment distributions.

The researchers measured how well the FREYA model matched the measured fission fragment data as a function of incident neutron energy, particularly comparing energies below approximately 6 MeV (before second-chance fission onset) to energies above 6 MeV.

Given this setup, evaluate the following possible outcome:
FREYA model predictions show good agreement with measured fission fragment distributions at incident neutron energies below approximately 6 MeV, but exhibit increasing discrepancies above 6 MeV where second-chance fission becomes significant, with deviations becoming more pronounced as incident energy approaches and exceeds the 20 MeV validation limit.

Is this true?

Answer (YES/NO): YES